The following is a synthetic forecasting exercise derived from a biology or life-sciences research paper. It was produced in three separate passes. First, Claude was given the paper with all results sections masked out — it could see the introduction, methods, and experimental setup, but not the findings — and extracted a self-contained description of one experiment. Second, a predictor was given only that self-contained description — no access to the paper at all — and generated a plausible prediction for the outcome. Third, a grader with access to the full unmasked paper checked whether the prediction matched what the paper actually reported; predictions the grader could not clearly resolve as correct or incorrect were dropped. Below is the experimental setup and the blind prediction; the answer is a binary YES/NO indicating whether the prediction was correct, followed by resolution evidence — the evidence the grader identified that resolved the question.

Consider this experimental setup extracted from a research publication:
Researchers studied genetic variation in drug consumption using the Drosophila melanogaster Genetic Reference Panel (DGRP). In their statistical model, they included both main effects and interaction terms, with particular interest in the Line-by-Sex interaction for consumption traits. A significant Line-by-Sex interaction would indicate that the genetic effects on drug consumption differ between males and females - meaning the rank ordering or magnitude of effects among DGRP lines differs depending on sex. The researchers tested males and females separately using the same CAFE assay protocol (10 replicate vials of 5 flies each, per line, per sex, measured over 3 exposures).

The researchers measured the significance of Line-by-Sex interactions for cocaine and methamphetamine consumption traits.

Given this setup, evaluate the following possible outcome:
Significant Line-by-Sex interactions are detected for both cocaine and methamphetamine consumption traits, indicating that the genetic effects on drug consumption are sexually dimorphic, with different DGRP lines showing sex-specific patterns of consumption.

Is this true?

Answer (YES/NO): YES